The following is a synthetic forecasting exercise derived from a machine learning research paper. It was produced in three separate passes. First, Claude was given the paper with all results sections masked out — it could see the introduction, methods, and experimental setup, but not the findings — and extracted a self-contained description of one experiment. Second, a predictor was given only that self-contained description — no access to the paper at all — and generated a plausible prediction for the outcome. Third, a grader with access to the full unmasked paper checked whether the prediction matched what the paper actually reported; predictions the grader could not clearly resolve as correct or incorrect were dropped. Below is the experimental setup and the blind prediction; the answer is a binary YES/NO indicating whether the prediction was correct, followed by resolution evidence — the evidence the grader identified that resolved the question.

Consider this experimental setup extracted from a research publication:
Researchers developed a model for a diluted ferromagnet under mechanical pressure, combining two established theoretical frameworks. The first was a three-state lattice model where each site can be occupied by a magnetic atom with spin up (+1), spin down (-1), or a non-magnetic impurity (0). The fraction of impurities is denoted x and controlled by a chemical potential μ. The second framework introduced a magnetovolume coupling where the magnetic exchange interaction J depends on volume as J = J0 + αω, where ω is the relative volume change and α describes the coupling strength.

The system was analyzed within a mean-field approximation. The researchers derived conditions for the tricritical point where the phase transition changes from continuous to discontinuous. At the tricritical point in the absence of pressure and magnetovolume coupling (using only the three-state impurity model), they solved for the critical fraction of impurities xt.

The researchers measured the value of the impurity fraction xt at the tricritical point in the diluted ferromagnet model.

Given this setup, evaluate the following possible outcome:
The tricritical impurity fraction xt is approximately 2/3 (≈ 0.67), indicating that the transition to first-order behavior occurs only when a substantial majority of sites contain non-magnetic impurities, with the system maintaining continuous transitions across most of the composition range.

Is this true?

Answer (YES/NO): YES